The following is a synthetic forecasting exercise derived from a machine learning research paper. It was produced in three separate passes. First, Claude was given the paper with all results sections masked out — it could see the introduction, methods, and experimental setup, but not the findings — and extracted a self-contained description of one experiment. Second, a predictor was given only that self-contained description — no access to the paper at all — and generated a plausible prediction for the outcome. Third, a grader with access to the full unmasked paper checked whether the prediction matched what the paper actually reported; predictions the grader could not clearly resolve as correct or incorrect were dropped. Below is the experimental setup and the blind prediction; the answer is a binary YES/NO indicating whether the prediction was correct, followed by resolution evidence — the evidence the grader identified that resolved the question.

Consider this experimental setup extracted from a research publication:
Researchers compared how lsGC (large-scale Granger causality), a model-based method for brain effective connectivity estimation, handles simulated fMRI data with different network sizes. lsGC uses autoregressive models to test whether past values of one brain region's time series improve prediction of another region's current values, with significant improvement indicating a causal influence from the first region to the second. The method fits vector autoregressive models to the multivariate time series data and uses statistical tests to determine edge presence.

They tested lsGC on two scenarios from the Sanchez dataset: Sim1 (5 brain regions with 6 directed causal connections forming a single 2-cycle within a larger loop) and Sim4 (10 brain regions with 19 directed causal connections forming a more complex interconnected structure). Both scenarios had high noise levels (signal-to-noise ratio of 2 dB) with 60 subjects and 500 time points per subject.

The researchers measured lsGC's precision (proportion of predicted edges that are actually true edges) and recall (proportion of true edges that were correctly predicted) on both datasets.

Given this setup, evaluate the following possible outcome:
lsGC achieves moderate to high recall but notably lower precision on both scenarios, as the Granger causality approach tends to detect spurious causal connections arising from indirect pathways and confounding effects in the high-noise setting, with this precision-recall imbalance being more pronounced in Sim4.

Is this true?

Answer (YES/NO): NO